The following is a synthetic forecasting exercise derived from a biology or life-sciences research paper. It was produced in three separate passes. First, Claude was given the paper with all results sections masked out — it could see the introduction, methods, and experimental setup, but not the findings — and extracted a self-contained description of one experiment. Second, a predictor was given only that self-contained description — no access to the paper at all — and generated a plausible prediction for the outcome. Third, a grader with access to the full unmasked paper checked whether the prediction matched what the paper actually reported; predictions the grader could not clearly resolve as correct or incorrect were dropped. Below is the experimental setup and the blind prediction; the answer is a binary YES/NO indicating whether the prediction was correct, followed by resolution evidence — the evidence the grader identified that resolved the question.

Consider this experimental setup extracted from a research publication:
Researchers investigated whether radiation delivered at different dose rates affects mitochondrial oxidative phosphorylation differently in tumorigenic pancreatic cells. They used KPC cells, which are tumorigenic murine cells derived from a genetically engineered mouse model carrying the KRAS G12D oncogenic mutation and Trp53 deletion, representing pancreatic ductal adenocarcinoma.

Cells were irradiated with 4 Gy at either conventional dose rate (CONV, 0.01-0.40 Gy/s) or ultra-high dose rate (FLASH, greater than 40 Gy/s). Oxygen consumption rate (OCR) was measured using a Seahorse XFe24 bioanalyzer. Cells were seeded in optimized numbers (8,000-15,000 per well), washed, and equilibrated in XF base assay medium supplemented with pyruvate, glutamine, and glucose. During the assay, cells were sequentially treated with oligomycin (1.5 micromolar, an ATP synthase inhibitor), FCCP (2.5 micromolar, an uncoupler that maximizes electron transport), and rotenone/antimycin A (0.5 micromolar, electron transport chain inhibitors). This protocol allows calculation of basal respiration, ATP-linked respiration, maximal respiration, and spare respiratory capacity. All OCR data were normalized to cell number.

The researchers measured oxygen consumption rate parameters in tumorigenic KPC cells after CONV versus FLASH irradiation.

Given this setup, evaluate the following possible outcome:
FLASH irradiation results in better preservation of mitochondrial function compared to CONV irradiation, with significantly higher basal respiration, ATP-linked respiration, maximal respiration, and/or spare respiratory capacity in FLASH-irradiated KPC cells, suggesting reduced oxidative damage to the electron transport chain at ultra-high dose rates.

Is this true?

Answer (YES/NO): NO